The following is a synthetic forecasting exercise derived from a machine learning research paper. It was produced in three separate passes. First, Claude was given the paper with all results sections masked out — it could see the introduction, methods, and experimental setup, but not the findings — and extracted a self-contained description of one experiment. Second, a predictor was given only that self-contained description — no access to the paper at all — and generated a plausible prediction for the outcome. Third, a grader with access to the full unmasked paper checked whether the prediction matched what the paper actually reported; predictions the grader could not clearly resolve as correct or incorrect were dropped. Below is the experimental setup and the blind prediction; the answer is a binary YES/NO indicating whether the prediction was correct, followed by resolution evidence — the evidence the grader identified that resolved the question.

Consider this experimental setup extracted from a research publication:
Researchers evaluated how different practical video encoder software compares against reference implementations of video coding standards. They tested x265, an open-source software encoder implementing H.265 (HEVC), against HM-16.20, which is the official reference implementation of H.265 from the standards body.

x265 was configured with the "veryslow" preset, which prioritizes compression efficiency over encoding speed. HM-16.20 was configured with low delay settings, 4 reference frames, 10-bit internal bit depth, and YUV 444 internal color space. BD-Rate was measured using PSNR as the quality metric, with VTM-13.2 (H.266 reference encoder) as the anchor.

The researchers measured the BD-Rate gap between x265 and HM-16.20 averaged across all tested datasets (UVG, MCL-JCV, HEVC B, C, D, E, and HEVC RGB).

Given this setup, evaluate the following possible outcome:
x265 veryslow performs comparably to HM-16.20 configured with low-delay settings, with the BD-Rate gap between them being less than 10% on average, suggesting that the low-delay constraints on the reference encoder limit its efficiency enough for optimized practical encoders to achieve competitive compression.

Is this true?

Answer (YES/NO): NO